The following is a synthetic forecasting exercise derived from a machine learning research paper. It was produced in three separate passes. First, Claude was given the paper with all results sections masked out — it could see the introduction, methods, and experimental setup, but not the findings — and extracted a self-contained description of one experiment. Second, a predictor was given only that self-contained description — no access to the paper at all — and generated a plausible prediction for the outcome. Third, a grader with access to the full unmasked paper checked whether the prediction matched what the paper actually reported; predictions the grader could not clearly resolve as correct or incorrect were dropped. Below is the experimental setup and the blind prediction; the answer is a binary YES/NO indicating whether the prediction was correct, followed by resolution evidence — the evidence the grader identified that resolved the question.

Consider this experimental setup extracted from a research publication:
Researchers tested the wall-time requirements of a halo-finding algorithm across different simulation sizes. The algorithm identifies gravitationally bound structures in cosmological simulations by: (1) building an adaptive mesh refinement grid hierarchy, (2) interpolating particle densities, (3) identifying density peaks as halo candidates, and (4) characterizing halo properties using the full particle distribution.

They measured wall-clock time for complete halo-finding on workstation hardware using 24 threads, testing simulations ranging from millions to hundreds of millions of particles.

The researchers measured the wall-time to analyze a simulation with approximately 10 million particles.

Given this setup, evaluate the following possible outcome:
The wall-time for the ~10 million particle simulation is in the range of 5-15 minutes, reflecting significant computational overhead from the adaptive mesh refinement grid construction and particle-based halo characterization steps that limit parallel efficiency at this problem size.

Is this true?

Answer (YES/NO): NO